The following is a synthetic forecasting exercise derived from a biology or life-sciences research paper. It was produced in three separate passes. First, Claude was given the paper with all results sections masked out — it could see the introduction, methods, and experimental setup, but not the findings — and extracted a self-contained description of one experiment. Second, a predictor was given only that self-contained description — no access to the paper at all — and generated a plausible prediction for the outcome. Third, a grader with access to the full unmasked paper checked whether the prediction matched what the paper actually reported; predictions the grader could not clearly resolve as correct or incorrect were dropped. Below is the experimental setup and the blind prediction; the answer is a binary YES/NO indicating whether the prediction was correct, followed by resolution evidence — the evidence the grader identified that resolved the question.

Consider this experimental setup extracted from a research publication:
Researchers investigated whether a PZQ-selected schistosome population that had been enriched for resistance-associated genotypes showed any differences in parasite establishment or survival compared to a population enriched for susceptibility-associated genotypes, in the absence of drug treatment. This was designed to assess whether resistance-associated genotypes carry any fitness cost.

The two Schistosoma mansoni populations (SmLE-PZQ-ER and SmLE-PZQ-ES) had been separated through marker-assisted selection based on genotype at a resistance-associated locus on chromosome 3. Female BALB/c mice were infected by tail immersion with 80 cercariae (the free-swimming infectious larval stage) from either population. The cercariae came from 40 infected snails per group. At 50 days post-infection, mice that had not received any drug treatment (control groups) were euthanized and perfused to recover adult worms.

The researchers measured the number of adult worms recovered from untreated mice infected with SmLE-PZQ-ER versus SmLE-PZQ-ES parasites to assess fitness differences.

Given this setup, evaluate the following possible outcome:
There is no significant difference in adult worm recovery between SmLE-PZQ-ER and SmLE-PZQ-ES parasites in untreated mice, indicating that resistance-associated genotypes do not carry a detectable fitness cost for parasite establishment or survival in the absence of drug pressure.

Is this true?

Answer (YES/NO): YES